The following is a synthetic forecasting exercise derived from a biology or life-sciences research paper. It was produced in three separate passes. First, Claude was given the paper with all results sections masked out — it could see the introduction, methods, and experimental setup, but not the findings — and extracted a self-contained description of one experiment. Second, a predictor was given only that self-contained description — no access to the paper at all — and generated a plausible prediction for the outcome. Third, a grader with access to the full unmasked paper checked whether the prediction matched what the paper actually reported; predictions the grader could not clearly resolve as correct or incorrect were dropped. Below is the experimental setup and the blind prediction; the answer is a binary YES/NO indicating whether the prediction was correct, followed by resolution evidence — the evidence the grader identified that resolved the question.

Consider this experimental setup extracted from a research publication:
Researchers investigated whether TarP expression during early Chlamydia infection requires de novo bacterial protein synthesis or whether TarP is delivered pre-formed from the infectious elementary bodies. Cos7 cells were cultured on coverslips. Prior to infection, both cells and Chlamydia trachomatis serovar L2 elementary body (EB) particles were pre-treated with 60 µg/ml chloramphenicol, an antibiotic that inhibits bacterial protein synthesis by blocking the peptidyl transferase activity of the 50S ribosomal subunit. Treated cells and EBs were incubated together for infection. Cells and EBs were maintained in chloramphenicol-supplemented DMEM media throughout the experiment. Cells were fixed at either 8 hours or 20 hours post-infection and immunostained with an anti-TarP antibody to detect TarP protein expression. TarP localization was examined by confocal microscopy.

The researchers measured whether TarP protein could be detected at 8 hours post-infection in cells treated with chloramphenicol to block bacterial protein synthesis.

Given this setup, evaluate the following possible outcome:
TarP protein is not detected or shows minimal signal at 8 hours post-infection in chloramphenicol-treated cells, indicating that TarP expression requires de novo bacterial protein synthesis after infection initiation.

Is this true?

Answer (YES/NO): NO